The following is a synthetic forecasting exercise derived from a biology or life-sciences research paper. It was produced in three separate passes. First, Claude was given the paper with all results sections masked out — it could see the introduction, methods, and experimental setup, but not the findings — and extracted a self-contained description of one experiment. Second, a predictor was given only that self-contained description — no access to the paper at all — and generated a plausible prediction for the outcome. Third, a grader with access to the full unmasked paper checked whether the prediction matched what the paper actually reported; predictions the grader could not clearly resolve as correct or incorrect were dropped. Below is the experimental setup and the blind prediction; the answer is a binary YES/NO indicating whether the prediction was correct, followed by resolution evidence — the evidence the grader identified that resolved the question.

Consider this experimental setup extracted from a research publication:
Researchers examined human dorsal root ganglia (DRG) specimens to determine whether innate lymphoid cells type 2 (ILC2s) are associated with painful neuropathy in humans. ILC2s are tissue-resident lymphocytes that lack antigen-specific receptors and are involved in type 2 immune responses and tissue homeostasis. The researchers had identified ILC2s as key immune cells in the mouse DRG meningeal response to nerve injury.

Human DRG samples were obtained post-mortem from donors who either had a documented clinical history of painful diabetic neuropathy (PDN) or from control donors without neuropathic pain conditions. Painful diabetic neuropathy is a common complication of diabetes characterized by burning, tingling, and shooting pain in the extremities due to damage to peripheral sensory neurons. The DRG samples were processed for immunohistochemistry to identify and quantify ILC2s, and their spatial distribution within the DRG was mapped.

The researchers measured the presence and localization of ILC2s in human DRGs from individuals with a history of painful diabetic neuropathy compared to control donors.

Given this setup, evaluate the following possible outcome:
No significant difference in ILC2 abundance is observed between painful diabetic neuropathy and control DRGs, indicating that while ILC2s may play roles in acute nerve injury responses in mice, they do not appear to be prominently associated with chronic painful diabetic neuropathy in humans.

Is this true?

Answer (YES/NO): NO